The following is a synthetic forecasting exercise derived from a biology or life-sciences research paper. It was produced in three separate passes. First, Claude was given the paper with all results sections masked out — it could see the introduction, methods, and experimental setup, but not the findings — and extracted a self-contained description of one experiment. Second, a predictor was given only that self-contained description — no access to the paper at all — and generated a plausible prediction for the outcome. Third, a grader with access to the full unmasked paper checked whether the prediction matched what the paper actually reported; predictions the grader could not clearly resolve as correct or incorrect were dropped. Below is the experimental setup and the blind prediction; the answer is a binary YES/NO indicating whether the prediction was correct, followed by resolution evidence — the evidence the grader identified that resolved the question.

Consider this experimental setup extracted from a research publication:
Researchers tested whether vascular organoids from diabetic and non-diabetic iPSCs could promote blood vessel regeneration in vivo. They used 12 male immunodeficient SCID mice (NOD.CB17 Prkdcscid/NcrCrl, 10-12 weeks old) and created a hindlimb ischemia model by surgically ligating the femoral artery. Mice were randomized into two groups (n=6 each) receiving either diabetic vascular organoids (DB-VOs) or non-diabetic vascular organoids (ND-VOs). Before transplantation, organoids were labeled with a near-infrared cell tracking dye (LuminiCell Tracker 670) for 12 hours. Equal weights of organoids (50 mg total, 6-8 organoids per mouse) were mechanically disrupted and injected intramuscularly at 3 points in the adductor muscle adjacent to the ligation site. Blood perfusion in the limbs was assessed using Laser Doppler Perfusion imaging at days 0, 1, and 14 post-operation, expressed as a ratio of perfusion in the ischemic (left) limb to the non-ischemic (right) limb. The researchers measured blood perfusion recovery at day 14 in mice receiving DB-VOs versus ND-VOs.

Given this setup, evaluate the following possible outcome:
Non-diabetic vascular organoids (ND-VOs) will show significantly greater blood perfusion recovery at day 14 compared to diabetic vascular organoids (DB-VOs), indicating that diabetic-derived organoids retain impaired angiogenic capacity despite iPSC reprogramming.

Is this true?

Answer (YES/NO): YES